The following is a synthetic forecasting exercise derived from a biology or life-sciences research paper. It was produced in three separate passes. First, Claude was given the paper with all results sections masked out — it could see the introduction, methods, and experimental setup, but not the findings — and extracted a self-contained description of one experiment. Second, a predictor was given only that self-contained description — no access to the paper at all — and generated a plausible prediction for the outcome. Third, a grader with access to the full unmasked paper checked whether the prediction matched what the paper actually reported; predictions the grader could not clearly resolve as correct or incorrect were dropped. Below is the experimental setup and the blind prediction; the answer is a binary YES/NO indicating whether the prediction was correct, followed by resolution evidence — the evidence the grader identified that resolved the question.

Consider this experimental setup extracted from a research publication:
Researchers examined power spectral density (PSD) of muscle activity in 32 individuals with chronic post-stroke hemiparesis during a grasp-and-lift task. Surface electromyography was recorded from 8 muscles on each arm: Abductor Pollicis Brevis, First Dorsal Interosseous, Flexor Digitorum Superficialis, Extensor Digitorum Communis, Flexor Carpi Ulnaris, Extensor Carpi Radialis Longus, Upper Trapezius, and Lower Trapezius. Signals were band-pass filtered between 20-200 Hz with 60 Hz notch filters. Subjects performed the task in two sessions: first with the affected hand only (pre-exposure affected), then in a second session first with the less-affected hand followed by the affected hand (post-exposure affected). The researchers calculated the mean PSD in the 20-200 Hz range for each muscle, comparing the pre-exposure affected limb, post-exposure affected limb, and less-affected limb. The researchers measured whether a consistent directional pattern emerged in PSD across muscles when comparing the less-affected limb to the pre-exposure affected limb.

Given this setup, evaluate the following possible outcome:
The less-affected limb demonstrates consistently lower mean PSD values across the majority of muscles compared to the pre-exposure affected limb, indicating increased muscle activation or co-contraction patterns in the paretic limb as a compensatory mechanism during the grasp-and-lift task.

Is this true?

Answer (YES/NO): NO